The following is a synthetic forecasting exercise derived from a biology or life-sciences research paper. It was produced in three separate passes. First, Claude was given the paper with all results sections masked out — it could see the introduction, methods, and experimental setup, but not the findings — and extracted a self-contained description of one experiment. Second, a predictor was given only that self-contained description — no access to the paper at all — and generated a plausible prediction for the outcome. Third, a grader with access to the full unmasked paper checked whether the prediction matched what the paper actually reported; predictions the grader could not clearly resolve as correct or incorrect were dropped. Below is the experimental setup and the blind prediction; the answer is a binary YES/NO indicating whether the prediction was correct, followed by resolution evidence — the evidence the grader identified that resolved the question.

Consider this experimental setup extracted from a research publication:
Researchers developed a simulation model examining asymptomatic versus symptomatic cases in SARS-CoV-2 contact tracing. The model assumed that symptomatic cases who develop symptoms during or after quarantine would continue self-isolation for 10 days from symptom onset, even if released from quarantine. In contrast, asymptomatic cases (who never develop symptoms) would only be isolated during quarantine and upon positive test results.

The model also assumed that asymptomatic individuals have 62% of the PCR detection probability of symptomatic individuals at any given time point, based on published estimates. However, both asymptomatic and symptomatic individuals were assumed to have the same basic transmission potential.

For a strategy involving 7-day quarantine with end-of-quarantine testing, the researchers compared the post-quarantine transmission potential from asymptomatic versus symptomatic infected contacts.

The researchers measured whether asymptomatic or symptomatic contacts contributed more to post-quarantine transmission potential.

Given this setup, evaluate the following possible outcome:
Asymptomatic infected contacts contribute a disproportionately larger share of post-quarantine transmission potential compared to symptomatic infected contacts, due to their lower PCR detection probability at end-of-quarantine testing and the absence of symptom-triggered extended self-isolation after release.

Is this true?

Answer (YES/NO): YES